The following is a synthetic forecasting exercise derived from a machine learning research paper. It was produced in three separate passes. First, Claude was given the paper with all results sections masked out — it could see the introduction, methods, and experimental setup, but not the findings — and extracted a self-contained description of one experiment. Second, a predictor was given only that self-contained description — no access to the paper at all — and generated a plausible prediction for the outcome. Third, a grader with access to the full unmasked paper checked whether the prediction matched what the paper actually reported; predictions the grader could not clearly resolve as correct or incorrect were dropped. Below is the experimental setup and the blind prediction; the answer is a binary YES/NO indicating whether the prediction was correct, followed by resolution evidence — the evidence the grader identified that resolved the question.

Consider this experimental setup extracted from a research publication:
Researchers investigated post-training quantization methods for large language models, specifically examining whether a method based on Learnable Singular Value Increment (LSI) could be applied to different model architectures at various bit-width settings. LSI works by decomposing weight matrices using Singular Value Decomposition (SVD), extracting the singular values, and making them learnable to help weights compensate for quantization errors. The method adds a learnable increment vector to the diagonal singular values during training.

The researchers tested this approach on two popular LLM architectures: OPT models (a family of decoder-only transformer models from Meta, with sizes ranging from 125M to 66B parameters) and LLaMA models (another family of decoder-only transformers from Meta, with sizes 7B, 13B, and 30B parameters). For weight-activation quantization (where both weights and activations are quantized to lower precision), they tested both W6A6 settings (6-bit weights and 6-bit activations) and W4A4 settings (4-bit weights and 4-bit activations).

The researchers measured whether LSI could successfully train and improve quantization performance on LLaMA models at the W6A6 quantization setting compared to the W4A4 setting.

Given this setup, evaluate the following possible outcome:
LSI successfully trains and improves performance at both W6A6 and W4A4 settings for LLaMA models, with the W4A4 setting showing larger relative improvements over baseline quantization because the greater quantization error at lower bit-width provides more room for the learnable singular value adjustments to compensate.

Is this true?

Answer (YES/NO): NO